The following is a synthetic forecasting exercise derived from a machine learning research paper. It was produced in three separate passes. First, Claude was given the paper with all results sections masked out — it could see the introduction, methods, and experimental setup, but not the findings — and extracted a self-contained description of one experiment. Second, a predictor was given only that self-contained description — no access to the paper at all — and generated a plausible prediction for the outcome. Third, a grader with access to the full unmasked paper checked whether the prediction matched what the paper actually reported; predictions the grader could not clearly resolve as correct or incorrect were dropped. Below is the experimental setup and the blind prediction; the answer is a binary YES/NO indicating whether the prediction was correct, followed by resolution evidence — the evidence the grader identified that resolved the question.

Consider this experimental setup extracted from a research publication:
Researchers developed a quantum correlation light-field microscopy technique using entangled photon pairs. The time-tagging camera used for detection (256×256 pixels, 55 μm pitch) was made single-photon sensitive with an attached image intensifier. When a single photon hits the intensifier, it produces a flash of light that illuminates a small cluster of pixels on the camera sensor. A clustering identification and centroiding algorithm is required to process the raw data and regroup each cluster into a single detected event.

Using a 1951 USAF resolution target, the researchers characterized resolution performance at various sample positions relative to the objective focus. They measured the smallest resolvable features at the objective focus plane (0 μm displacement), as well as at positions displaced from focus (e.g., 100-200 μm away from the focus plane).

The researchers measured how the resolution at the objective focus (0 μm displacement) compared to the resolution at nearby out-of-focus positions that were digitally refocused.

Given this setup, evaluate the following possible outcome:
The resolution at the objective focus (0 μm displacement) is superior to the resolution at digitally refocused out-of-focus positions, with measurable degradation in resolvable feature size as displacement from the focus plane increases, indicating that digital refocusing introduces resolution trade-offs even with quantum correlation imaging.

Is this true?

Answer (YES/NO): NO